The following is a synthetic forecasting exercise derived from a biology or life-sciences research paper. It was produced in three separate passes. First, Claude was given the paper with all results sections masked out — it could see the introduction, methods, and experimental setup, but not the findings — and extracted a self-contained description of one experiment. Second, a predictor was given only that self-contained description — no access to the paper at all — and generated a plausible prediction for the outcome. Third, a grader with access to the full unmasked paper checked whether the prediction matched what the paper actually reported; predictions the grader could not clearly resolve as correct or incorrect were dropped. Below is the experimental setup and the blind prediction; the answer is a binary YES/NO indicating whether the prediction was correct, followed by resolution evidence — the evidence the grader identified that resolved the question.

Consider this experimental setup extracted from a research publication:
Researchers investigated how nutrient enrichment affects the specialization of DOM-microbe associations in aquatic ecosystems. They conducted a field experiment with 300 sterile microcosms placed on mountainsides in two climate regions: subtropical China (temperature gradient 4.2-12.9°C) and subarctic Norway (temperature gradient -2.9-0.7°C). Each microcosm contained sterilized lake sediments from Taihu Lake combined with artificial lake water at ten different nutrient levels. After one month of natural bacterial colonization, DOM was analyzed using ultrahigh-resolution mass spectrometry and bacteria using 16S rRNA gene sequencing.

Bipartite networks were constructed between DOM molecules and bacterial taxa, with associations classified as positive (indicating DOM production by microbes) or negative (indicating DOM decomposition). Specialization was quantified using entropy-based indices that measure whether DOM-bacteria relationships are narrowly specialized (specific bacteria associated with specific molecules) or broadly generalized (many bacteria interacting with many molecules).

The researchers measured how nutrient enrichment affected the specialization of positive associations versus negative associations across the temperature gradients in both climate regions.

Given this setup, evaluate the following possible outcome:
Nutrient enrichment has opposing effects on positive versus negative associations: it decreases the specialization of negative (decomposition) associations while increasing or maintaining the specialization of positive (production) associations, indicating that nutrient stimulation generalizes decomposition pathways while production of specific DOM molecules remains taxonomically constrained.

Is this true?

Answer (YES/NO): YES